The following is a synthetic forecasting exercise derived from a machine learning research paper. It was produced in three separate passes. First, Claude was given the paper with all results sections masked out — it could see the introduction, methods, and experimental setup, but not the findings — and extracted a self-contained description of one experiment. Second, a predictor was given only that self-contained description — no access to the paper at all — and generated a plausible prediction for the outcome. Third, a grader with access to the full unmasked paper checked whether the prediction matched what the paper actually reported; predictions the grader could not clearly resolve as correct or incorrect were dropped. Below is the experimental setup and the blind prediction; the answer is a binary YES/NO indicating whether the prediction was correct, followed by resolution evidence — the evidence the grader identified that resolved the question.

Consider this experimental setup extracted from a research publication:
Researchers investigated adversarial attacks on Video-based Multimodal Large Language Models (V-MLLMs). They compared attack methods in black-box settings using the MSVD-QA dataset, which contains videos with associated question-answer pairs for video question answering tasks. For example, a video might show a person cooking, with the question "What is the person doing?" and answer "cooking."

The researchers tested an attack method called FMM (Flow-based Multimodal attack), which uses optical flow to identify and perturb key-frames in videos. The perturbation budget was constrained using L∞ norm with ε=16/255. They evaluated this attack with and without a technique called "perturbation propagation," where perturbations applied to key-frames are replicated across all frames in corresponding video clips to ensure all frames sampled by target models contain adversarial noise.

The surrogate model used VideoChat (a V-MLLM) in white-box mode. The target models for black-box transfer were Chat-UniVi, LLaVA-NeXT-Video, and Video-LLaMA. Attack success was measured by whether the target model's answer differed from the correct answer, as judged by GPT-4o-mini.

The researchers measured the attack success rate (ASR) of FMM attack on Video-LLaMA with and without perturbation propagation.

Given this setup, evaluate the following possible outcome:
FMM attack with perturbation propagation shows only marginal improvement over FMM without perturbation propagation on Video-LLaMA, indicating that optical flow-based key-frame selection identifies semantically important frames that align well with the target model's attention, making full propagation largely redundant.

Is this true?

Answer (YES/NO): NO